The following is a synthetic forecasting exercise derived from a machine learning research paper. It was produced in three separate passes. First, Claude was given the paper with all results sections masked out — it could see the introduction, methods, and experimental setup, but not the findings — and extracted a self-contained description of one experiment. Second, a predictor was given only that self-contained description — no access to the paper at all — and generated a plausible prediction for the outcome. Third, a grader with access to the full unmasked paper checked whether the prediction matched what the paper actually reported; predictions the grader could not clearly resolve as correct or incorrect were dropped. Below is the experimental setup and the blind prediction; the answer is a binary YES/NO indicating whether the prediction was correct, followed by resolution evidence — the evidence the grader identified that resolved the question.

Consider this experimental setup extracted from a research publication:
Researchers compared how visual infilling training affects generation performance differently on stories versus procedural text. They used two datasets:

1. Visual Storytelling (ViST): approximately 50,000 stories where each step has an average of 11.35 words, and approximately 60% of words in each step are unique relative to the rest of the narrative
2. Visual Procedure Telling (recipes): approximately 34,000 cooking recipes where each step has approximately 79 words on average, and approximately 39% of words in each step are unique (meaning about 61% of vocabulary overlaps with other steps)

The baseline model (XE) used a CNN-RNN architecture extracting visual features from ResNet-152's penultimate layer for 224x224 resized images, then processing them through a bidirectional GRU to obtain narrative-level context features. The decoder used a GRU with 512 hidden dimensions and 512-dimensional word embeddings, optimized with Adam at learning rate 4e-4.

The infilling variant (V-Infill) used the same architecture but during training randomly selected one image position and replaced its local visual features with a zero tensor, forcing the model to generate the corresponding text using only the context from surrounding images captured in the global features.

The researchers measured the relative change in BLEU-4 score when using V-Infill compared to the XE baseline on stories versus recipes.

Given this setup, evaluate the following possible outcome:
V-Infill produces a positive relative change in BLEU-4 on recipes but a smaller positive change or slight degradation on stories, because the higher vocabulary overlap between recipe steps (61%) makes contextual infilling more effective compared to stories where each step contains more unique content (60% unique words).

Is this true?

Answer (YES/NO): YES